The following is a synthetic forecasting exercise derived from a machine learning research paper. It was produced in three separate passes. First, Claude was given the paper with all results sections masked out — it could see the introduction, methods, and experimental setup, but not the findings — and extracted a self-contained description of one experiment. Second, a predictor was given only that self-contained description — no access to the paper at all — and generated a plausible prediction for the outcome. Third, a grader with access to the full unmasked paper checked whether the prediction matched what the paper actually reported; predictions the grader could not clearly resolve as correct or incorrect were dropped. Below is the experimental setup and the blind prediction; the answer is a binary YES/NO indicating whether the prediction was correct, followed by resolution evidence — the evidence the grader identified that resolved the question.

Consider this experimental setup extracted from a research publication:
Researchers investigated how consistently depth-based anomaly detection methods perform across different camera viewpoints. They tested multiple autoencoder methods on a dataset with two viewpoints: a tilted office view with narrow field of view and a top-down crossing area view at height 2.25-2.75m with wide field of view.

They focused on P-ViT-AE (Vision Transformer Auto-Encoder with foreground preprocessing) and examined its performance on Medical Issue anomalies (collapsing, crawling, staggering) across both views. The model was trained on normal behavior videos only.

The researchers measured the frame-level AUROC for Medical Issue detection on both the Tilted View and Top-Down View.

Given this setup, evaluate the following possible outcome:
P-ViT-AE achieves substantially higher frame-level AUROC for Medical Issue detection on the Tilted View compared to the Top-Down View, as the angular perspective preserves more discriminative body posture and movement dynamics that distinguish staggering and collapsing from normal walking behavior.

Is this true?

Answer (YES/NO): NO